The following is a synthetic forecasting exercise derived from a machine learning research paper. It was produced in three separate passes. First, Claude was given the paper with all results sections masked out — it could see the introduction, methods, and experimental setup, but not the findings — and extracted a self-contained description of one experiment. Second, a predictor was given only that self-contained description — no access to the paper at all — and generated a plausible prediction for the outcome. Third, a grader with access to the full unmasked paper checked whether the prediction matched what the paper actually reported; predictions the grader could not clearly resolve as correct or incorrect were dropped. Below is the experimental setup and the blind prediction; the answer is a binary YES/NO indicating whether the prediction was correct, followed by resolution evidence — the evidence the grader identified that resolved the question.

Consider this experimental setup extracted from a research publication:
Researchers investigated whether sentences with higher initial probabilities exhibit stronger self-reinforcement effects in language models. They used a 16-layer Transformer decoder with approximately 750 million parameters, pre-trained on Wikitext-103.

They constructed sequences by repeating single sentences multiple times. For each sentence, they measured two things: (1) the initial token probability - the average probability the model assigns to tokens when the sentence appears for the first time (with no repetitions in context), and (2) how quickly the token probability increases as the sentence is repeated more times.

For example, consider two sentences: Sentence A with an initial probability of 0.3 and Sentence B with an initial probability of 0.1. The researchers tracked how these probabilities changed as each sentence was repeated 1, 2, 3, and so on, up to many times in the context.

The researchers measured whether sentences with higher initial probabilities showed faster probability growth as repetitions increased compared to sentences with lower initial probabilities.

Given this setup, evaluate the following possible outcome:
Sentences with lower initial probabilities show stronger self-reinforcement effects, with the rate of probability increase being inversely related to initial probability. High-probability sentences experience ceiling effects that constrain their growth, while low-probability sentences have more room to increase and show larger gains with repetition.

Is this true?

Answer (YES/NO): NO